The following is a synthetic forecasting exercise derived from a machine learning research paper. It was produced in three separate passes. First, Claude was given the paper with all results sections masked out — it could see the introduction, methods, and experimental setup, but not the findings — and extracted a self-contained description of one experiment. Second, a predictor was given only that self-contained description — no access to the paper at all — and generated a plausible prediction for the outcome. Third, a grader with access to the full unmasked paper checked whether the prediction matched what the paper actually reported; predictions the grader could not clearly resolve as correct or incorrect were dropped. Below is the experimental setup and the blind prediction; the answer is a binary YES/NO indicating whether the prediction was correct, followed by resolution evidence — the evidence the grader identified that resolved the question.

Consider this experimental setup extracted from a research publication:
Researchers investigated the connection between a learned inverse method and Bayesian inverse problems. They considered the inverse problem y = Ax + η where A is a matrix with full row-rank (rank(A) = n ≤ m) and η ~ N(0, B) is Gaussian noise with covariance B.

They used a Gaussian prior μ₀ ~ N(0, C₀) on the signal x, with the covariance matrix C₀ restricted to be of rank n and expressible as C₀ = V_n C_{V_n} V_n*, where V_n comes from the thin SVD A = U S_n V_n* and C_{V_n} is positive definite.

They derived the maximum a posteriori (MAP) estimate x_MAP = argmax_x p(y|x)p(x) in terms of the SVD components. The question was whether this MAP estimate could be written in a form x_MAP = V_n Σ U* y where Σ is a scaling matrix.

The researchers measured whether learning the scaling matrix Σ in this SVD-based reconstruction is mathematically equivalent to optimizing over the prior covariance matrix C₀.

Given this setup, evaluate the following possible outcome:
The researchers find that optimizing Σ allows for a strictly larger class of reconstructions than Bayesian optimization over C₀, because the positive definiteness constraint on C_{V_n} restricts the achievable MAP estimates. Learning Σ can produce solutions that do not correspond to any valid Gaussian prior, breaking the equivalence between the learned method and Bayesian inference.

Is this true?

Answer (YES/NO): NO